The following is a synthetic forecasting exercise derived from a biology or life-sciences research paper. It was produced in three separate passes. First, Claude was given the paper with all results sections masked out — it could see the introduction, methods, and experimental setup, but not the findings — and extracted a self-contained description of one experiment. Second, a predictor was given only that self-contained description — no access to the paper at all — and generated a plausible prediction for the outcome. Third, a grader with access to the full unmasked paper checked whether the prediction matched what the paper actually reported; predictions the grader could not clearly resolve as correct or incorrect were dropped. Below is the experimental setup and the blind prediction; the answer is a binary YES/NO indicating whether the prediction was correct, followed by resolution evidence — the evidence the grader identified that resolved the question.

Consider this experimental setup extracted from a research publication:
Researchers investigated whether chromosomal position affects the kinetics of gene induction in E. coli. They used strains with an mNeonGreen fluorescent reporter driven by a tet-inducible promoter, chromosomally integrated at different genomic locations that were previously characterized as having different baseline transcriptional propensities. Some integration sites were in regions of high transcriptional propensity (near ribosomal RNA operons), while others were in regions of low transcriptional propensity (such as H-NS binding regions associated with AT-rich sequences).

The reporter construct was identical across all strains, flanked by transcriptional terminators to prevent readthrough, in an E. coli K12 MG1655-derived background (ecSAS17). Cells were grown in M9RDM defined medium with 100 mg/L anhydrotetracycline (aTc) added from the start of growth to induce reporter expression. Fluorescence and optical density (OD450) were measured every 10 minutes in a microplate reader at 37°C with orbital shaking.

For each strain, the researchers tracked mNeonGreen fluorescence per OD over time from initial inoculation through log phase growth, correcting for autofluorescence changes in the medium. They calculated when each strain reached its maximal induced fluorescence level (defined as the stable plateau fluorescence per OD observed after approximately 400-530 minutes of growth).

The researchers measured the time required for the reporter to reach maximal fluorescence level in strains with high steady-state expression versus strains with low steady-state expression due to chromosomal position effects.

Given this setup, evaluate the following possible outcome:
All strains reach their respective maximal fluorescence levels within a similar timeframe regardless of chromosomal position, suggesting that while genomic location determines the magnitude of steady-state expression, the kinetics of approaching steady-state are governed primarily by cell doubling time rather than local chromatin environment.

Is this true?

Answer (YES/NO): YES